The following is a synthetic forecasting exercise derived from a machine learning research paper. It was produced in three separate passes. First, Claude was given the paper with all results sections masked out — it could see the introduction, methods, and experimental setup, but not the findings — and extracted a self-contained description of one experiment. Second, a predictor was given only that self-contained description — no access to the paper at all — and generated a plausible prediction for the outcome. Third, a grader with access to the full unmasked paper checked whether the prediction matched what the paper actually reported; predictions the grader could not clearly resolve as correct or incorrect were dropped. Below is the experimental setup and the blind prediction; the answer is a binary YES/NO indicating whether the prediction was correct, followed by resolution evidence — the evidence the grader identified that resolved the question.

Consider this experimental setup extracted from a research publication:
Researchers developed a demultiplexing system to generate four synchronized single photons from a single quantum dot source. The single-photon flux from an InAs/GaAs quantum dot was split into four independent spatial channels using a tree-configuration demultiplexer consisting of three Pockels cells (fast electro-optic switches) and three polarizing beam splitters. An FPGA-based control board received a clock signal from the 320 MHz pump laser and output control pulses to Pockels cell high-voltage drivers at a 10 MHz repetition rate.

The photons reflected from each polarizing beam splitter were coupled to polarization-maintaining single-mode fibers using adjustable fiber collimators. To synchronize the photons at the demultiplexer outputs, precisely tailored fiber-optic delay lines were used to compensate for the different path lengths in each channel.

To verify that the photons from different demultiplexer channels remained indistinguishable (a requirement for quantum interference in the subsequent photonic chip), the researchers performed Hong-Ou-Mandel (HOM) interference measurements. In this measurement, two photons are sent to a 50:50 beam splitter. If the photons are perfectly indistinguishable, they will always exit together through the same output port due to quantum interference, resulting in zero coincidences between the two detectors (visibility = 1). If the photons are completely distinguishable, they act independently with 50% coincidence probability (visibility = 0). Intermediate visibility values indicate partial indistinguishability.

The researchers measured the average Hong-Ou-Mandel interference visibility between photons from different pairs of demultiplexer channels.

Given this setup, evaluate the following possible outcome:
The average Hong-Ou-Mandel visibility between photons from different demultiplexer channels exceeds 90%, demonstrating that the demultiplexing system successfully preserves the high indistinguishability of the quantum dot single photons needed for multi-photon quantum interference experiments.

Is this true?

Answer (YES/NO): YES